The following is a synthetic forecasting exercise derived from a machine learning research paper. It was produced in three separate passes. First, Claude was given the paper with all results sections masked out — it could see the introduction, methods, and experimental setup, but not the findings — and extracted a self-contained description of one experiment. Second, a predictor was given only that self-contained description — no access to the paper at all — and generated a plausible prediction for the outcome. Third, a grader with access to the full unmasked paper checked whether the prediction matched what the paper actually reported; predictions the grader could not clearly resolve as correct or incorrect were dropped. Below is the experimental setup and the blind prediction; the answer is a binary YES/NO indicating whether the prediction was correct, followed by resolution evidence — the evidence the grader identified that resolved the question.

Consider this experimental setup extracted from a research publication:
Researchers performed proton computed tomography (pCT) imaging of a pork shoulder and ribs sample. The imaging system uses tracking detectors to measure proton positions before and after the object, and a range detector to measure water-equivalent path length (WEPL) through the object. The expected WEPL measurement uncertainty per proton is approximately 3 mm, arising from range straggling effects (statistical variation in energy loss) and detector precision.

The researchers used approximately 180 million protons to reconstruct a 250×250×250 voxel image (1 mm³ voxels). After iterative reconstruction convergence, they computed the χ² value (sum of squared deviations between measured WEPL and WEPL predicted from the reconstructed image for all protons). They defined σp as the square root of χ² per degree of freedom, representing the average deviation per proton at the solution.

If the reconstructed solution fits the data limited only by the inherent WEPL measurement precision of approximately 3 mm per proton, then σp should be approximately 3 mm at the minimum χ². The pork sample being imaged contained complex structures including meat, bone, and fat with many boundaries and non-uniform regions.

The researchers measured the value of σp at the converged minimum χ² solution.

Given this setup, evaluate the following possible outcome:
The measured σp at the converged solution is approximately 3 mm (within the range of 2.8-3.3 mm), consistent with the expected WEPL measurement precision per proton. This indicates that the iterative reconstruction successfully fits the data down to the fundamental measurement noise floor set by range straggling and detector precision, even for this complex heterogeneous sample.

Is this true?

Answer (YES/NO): NO